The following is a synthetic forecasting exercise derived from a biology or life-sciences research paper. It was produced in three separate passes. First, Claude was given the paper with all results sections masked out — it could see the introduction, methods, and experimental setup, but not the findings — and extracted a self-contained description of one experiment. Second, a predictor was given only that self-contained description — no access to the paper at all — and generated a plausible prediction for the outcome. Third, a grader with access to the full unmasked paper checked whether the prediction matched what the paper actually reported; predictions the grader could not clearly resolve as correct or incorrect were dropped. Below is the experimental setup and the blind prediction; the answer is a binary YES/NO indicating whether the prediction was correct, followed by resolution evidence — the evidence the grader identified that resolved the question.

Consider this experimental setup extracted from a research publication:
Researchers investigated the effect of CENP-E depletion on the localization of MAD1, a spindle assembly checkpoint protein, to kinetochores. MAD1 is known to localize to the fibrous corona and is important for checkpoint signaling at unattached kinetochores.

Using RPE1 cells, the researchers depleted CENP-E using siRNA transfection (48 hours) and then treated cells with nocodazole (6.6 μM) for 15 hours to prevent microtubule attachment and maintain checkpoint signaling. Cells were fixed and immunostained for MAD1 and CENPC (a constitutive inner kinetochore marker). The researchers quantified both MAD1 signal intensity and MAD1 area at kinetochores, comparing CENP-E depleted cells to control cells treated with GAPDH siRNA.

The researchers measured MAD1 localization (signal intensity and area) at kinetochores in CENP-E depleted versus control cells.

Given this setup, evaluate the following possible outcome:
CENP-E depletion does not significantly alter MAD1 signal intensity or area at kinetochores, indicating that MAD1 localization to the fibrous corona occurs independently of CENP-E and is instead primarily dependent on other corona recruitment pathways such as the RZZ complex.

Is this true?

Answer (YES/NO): NO